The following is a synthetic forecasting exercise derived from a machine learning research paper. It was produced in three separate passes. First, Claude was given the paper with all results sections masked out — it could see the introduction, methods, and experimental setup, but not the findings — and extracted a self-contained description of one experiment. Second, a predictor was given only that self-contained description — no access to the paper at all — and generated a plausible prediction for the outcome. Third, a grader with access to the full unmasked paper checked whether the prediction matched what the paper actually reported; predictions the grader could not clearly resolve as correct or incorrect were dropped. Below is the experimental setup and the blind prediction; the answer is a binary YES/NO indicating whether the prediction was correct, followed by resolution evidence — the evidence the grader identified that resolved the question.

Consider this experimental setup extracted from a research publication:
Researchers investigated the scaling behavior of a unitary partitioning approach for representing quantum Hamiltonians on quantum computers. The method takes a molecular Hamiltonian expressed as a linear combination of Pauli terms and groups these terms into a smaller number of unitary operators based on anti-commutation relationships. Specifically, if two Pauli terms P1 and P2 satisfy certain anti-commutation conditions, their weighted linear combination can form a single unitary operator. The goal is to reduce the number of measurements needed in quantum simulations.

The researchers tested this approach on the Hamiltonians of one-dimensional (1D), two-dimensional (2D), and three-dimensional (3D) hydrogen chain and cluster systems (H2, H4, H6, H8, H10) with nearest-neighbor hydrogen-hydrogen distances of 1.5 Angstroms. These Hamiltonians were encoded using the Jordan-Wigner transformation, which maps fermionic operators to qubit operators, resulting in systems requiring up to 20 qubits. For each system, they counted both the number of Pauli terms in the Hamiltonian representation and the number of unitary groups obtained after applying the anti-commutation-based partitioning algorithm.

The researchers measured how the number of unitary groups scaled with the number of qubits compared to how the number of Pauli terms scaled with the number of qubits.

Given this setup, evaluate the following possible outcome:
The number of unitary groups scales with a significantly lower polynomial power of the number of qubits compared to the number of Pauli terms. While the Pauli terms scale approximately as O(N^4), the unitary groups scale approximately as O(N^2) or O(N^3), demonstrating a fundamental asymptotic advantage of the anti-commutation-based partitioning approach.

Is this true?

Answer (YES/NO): YES